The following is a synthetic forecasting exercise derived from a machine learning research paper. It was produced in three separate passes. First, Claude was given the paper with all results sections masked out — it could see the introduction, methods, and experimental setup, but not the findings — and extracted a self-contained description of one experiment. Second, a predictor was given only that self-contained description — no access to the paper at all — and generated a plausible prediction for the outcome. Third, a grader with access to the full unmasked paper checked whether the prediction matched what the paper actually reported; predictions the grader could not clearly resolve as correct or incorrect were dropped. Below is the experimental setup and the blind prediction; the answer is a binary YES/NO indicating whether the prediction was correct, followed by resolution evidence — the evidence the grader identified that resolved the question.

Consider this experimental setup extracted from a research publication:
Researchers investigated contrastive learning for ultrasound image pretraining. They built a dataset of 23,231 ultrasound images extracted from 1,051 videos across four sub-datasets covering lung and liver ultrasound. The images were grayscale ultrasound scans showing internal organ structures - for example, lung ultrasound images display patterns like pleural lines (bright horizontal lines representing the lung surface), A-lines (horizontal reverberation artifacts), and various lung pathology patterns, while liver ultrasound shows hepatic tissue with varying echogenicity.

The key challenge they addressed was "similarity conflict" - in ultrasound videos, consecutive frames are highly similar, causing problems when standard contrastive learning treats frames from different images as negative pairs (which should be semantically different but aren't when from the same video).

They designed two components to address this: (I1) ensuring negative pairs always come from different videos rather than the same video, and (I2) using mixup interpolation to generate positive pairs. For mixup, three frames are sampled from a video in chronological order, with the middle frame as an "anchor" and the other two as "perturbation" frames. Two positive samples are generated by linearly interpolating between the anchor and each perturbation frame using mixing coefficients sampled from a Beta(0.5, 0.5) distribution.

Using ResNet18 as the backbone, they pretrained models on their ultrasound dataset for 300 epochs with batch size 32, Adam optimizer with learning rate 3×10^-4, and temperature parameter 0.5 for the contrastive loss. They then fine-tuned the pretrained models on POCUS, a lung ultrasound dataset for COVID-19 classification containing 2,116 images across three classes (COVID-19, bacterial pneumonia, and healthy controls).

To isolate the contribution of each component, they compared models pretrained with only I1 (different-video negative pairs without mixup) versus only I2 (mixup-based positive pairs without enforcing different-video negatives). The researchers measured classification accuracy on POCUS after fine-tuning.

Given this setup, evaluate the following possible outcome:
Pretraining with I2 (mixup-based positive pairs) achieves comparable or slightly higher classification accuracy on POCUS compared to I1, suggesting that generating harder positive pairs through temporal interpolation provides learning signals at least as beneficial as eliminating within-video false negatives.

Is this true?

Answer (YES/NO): YES